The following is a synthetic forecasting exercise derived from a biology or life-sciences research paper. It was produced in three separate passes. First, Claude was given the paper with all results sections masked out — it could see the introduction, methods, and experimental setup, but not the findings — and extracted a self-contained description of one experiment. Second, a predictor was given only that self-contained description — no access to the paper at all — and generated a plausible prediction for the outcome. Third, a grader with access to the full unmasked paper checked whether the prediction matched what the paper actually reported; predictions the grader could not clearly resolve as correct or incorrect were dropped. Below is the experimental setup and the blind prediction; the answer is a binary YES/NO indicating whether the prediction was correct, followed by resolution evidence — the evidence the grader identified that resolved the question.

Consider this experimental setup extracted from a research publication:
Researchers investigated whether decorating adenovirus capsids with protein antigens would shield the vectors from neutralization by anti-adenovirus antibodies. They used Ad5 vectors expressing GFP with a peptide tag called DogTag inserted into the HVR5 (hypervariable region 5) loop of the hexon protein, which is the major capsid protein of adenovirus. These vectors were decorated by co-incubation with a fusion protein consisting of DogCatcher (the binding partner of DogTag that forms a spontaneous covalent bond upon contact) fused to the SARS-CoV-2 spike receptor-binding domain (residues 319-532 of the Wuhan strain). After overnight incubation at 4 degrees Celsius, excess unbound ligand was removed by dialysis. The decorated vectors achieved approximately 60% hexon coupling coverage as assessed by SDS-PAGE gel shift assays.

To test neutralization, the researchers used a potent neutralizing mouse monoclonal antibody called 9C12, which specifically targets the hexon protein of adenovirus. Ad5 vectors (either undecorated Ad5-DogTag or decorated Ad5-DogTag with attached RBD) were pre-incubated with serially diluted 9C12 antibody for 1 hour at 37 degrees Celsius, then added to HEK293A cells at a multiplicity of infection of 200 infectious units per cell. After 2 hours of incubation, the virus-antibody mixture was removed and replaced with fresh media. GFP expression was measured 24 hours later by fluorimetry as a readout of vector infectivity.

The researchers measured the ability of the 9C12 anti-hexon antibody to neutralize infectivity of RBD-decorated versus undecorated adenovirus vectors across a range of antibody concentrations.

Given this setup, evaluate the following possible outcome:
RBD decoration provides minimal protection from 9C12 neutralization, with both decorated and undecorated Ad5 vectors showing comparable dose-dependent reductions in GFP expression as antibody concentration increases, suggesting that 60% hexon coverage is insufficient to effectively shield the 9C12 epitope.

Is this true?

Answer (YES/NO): NO